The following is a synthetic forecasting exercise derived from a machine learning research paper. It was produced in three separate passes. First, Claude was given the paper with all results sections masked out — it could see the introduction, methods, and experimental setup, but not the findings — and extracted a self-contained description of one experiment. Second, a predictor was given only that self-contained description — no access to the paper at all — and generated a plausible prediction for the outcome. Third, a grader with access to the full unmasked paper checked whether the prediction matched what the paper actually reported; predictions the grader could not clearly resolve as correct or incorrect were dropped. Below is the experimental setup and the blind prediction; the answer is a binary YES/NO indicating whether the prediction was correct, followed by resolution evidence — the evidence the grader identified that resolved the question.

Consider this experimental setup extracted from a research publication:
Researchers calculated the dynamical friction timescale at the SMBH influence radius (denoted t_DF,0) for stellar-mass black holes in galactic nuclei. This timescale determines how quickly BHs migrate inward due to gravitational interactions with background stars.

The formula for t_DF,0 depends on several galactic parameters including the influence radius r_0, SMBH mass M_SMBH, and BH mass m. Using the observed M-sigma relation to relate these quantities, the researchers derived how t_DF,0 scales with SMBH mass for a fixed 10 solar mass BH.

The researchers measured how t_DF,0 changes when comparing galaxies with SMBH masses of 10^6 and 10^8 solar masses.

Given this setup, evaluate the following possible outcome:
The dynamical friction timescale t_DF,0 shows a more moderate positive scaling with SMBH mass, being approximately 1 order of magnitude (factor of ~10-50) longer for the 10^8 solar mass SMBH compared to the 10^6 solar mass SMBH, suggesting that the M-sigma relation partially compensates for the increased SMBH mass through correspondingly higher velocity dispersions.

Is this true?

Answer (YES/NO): NO